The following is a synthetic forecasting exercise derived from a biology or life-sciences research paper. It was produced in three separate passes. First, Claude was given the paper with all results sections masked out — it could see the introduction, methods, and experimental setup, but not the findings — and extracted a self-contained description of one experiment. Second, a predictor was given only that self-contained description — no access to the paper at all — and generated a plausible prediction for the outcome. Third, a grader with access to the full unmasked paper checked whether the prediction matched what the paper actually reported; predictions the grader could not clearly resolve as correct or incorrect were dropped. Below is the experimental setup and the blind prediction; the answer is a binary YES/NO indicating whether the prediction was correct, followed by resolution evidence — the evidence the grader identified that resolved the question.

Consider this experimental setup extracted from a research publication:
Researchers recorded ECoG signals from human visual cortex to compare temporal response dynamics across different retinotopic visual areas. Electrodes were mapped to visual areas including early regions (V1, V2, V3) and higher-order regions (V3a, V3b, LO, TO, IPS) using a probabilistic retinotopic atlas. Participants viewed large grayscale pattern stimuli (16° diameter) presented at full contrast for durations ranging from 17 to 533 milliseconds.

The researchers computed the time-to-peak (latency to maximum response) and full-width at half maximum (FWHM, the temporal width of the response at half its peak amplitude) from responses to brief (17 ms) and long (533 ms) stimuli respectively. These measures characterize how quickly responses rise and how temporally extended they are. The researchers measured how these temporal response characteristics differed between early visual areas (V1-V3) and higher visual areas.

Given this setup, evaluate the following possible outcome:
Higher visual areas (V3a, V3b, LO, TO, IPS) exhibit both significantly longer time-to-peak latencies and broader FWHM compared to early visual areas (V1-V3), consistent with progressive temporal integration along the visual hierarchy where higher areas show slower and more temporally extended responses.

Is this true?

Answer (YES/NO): YES